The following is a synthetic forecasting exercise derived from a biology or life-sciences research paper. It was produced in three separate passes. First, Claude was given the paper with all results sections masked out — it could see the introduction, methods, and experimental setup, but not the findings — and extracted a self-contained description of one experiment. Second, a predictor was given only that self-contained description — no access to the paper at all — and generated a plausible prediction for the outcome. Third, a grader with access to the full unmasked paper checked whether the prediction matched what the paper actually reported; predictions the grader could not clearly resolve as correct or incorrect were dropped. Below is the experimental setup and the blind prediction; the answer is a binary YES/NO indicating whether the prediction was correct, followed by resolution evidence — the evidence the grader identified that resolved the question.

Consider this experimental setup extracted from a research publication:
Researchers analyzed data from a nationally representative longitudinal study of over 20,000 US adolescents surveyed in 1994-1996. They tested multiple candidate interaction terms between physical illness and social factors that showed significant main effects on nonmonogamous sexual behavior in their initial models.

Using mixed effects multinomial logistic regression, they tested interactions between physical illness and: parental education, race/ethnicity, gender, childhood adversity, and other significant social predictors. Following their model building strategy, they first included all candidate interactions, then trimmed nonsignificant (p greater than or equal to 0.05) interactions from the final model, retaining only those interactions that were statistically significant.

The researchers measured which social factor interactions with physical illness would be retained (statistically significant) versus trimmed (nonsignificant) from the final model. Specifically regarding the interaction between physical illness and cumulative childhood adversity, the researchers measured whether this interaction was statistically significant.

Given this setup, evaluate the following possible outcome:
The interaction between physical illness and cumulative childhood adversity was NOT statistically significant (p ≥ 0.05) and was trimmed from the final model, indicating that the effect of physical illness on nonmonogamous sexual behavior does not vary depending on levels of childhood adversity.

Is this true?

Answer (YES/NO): YES